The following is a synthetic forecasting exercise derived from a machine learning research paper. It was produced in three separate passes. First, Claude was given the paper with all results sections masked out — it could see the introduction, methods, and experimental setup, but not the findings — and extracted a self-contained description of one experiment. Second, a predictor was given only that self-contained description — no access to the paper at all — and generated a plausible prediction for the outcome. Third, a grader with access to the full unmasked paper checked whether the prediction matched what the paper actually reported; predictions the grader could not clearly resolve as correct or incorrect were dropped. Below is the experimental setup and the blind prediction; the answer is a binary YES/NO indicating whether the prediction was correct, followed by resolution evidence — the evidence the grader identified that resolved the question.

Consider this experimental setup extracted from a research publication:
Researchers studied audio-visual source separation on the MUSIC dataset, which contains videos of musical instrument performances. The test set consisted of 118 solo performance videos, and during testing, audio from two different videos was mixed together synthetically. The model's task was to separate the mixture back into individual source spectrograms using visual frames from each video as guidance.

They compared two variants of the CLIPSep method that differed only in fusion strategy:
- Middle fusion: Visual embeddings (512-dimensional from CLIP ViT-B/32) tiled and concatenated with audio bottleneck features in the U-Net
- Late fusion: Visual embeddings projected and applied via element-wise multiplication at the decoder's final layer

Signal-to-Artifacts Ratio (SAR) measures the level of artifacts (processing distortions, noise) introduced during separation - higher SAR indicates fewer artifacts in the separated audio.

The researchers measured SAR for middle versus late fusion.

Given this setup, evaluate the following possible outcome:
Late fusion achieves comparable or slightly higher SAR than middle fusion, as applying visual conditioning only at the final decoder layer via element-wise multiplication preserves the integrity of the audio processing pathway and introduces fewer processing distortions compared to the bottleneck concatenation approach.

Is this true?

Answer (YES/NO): YES